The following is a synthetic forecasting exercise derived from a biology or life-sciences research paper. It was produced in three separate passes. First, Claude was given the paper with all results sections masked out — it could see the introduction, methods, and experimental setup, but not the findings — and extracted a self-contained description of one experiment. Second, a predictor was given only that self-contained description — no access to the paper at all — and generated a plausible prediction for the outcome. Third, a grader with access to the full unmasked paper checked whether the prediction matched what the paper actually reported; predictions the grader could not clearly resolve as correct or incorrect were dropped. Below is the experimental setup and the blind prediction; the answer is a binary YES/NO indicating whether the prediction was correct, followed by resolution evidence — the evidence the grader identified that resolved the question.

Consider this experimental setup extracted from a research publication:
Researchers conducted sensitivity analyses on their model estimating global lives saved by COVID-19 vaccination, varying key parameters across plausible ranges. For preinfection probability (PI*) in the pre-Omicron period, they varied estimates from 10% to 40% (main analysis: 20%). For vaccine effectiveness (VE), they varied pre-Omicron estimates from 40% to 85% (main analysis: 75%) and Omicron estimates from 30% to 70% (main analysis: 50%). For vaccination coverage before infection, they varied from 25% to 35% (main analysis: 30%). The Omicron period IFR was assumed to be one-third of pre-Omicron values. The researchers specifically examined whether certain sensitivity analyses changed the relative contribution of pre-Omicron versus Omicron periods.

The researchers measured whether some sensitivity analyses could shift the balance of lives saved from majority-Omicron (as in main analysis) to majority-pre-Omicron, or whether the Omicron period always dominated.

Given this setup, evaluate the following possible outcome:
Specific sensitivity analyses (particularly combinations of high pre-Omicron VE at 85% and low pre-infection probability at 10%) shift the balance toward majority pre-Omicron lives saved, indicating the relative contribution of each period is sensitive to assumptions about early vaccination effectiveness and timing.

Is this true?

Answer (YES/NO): NO